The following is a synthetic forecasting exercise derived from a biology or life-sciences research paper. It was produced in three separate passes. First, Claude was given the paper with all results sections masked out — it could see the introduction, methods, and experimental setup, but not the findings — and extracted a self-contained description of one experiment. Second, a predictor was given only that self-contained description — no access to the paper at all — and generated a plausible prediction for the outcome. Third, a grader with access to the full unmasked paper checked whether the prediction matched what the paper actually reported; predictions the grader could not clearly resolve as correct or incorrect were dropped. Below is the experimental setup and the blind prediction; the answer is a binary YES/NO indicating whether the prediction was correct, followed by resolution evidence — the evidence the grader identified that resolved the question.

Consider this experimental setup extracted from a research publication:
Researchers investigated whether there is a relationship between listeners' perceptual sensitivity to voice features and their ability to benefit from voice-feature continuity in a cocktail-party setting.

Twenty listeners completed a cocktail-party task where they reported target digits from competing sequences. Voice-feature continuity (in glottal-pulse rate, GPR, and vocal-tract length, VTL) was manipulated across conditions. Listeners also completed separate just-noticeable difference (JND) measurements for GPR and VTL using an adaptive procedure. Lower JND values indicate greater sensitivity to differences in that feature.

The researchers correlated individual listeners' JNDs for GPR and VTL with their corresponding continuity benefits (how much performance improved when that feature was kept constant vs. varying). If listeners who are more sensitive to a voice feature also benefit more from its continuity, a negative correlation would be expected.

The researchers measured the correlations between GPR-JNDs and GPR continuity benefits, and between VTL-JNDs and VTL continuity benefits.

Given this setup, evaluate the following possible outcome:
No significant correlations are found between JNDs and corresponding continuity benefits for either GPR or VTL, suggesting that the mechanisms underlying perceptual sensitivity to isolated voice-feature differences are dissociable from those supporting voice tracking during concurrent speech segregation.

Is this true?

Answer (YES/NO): YES